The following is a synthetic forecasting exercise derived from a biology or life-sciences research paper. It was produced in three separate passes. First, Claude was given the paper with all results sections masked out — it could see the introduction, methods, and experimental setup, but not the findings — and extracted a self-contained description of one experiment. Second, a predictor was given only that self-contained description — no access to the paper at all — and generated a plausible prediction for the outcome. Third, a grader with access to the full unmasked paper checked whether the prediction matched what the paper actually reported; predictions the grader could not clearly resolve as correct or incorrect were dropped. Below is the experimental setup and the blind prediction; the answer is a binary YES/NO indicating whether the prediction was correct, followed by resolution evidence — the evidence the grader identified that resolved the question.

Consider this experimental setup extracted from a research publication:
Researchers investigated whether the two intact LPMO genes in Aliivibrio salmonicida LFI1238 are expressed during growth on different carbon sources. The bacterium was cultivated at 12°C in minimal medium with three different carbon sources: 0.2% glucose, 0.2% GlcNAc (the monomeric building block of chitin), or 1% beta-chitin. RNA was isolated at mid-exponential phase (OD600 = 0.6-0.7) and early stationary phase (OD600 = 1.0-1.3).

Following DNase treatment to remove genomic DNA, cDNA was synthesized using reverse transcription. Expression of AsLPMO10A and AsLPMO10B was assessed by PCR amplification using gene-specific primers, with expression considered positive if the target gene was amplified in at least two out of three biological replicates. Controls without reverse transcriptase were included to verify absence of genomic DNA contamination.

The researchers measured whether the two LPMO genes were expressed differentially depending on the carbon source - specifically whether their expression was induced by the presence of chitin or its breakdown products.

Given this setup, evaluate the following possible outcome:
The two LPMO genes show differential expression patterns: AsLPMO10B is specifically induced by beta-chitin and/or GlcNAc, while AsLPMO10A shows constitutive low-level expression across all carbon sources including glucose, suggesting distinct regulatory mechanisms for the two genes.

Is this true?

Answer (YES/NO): NO